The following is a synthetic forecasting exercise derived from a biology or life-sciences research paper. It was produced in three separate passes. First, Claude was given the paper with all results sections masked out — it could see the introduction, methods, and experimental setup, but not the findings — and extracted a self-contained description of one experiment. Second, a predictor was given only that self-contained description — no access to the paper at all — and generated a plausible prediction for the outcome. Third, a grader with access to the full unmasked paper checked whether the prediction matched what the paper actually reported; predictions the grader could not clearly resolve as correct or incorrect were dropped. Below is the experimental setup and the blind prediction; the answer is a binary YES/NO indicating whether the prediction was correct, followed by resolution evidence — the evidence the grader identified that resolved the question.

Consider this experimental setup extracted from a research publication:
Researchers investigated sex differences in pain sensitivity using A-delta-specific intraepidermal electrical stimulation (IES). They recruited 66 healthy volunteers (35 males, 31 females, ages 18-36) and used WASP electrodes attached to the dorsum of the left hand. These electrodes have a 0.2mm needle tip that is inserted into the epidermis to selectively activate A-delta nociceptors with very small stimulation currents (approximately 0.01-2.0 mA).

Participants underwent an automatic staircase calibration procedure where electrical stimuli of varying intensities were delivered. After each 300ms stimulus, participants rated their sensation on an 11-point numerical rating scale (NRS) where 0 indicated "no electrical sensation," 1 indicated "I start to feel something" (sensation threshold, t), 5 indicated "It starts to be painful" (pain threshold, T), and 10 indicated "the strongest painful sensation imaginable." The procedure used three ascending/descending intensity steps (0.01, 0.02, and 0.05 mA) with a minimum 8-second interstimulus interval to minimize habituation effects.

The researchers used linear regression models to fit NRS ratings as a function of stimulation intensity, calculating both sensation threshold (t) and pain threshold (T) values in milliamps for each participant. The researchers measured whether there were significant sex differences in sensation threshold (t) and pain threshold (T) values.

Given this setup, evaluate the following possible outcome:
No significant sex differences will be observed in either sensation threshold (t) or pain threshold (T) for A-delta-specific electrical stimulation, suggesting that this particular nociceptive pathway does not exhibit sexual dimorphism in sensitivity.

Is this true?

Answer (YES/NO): NO